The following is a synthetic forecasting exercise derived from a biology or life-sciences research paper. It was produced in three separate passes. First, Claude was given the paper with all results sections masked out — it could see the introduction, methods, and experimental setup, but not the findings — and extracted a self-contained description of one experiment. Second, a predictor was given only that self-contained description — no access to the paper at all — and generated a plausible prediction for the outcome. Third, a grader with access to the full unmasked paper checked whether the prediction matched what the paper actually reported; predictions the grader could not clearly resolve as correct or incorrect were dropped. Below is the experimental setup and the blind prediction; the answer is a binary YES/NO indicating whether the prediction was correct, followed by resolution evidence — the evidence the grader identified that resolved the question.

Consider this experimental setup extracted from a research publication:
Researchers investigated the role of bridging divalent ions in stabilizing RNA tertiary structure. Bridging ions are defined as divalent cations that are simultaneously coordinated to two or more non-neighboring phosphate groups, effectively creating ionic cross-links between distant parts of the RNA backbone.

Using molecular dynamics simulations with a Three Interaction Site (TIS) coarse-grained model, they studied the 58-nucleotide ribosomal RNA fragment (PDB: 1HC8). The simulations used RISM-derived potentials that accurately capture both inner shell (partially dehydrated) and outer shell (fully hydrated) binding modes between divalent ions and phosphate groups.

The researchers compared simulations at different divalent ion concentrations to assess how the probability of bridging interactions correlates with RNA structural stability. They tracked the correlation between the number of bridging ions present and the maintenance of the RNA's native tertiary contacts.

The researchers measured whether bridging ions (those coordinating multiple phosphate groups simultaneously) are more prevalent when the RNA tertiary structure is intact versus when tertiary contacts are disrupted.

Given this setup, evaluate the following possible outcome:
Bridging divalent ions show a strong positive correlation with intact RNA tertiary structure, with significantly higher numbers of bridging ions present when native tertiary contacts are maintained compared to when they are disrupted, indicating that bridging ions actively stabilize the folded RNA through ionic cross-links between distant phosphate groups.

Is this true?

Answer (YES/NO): YES